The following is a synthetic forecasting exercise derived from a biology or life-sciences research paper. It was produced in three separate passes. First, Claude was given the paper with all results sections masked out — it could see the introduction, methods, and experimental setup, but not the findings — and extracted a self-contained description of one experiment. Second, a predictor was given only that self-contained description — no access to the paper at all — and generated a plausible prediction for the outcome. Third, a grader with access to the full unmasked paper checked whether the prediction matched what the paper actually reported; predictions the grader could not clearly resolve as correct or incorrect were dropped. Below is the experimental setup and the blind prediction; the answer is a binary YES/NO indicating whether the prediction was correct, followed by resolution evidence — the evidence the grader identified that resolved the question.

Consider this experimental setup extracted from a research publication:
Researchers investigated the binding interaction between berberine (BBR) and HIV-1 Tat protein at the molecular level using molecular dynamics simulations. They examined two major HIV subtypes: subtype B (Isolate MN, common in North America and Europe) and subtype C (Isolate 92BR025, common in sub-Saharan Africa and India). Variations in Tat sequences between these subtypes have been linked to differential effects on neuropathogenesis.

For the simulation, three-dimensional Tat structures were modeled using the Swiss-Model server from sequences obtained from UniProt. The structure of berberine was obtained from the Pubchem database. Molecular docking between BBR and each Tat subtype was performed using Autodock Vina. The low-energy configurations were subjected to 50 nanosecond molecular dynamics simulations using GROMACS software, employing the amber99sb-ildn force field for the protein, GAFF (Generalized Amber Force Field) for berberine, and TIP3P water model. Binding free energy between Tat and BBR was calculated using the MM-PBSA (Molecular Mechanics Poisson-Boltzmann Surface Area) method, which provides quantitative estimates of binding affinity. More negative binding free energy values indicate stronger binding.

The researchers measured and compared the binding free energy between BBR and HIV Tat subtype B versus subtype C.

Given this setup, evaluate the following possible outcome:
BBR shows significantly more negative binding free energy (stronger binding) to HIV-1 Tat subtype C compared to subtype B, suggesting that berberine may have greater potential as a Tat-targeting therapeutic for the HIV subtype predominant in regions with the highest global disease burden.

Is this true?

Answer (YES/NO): NO